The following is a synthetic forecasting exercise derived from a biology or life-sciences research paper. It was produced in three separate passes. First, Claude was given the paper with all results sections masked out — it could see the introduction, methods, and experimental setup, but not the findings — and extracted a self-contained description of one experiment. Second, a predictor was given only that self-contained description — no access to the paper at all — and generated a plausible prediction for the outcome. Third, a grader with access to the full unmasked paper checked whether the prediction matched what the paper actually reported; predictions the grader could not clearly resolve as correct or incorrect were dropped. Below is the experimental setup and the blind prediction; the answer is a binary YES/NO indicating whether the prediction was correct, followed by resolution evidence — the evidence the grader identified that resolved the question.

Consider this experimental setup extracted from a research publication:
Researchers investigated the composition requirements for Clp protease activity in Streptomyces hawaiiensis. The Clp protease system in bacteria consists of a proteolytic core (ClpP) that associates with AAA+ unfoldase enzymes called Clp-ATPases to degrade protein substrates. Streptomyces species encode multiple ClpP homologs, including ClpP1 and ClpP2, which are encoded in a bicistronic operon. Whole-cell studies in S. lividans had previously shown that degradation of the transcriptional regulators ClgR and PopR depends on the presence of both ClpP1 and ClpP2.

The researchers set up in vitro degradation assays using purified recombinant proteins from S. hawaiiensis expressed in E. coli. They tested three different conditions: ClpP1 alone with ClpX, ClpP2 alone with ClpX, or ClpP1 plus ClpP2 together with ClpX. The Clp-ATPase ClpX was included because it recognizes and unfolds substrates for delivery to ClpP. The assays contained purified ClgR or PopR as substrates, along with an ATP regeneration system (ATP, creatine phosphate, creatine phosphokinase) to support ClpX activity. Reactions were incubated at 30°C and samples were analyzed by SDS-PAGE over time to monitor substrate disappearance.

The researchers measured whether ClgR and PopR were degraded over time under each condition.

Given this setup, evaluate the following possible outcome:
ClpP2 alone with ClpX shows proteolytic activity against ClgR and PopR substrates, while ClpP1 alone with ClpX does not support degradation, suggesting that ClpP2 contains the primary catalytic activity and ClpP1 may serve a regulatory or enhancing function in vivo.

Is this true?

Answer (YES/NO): NO